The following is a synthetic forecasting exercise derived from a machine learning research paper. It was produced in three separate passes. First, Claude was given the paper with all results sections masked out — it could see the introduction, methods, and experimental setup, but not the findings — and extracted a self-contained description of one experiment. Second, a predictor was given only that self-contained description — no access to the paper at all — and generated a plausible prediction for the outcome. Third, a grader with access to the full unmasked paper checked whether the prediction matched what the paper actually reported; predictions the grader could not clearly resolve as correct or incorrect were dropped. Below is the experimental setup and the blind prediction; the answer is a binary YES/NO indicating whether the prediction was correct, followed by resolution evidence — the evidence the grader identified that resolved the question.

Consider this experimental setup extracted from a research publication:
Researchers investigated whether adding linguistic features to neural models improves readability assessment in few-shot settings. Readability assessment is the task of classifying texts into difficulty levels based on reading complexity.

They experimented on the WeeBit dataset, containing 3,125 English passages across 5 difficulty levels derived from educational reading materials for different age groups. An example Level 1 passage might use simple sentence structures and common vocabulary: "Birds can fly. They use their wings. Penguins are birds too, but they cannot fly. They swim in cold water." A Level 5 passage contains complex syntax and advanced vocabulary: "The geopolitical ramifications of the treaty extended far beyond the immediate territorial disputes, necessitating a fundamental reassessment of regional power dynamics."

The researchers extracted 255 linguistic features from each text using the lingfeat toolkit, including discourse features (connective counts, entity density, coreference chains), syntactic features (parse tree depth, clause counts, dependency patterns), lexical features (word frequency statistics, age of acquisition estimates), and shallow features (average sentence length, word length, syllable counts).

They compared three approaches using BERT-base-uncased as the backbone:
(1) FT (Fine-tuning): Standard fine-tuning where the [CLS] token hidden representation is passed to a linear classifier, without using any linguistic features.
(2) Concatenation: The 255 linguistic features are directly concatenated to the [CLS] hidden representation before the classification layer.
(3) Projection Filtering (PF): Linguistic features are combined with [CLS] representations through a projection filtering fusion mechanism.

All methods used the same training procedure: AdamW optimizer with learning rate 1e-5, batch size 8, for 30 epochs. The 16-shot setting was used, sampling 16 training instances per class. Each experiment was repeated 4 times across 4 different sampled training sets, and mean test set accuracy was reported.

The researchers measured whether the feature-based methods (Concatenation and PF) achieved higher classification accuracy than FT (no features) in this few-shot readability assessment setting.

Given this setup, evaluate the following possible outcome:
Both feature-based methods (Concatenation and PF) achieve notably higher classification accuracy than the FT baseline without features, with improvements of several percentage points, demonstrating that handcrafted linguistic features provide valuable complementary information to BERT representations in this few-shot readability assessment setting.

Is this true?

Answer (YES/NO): NO